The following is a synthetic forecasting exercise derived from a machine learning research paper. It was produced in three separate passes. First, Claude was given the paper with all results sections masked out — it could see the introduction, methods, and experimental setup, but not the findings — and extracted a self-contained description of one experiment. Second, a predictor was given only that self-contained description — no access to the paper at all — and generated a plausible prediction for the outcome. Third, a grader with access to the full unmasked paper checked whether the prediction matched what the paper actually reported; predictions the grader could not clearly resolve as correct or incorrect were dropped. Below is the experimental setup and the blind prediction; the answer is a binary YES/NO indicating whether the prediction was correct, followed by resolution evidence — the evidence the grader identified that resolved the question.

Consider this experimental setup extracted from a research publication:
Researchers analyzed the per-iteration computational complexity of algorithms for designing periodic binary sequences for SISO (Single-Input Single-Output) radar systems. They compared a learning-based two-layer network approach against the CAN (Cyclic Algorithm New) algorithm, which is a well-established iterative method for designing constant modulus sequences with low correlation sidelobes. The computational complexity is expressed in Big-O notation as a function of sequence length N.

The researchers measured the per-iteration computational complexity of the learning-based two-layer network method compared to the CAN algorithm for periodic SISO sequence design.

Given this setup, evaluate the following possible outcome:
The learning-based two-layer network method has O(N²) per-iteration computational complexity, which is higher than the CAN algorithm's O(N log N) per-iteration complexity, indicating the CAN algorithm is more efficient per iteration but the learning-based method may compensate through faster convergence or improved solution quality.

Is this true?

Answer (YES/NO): YES